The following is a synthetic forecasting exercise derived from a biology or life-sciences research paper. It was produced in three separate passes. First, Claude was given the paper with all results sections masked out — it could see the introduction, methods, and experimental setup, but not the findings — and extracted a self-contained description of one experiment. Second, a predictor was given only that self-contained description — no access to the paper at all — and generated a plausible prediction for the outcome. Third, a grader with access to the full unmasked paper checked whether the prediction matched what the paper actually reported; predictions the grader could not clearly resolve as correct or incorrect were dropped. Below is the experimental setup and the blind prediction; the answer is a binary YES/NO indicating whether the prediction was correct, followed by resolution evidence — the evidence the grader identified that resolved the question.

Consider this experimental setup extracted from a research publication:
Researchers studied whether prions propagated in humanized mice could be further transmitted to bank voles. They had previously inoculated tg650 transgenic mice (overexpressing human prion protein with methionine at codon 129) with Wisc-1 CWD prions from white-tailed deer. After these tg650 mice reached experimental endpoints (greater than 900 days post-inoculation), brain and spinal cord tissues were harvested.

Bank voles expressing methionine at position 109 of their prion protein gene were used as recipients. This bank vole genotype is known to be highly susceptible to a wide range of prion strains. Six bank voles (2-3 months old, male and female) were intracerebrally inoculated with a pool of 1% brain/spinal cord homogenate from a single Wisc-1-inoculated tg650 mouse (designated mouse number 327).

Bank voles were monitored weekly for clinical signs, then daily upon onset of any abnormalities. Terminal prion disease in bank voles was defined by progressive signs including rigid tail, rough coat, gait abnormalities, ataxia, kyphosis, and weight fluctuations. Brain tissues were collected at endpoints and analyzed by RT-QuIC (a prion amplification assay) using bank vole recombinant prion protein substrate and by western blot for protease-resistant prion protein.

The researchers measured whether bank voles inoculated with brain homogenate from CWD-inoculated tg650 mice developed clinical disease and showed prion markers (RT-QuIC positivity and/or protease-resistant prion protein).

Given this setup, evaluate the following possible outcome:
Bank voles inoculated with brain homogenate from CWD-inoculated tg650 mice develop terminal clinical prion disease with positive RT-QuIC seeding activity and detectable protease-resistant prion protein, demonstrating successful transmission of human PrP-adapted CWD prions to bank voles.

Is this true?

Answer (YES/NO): NO